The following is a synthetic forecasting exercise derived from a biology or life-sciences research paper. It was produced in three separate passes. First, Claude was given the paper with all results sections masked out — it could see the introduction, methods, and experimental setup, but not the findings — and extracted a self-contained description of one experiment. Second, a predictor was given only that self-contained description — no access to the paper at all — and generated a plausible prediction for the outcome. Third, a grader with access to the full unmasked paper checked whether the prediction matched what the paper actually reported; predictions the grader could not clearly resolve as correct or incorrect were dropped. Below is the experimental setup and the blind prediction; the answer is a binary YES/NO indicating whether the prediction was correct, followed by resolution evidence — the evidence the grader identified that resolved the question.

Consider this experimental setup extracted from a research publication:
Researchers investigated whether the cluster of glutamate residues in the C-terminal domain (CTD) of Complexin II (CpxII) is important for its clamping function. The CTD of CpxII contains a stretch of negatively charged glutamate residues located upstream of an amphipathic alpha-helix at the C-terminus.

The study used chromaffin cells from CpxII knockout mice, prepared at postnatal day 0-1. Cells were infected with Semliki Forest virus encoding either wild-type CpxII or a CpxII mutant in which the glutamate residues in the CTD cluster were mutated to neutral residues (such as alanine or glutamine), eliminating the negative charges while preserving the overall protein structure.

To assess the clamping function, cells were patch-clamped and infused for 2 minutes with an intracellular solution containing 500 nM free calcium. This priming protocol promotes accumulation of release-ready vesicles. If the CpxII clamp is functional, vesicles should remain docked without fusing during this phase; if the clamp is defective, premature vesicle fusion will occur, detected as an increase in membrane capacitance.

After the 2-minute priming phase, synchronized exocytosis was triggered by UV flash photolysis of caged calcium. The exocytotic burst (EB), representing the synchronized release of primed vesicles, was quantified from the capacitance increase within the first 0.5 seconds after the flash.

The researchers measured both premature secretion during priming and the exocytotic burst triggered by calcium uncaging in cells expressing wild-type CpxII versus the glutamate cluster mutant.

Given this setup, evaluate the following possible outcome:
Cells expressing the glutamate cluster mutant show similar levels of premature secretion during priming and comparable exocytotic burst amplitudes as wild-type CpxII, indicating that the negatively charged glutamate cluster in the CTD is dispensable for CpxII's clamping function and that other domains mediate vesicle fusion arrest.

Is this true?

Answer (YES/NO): NO